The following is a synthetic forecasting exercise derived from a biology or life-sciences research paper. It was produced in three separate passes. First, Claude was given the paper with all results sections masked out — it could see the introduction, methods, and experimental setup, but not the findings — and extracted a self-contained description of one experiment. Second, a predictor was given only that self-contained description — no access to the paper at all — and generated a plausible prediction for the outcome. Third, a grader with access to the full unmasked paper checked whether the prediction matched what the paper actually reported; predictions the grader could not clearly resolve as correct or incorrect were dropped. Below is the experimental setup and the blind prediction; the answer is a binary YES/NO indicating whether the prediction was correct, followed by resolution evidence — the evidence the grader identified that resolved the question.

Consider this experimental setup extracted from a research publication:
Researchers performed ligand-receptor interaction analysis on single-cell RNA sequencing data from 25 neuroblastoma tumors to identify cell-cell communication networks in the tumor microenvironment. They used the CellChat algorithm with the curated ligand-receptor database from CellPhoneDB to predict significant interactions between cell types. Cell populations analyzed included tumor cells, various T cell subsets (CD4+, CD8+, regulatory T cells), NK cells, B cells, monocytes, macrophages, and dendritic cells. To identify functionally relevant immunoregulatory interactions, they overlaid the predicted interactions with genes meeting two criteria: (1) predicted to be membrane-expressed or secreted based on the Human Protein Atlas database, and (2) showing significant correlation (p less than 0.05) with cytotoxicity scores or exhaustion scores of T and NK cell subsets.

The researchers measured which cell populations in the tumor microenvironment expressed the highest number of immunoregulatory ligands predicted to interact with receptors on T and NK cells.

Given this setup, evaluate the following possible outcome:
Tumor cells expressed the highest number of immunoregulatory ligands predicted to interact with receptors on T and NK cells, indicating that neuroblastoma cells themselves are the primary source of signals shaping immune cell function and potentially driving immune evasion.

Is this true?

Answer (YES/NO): NO